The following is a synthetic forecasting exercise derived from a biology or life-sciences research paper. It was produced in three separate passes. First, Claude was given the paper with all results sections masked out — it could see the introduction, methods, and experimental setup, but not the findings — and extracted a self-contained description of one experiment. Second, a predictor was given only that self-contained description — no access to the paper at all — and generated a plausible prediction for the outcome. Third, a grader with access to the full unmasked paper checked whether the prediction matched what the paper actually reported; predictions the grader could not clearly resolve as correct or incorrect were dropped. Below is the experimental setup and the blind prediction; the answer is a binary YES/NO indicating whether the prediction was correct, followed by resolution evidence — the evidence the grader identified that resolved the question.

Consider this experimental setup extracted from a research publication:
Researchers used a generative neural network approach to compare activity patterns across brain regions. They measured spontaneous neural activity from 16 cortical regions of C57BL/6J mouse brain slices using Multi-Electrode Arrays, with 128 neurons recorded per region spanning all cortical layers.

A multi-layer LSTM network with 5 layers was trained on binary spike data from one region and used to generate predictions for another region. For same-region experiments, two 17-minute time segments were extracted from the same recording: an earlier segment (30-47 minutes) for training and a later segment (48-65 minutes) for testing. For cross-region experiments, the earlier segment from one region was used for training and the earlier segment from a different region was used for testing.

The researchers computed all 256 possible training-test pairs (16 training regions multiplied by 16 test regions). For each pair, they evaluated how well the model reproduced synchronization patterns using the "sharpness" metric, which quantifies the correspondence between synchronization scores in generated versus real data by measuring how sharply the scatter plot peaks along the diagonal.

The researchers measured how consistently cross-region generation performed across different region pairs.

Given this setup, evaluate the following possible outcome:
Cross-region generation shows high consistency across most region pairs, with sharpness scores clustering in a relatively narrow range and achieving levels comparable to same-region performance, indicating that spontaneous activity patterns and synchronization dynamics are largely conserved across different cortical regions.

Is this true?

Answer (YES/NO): NO